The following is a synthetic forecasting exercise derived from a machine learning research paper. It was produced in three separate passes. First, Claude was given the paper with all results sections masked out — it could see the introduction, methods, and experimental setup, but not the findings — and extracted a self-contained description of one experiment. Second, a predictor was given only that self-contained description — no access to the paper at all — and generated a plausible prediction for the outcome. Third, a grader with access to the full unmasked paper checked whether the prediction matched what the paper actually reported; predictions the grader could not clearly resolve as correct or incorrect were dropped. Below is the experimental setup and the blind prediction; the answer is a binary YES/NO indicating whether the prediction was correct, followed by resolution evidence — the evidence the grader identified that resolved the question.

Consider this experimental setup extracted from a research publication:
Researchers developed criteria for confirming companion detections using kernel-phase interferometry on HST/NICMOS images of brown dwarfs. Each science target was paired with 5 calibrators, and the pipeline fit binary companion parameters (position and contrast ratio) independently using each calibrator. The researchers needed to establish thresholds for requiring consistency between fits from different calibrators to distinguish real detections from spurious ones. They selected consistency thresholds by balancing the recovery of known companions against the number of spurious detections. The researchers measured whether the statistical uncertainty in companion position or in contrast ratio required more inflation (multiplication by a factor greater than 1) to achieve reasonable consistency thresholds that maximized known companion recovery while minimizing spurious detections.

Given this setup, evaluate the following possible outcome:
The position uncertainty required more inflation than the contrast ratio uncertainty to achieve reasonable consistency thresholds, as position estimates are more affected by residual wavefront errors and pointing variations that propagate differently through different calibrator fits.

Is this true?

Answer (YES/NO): YES